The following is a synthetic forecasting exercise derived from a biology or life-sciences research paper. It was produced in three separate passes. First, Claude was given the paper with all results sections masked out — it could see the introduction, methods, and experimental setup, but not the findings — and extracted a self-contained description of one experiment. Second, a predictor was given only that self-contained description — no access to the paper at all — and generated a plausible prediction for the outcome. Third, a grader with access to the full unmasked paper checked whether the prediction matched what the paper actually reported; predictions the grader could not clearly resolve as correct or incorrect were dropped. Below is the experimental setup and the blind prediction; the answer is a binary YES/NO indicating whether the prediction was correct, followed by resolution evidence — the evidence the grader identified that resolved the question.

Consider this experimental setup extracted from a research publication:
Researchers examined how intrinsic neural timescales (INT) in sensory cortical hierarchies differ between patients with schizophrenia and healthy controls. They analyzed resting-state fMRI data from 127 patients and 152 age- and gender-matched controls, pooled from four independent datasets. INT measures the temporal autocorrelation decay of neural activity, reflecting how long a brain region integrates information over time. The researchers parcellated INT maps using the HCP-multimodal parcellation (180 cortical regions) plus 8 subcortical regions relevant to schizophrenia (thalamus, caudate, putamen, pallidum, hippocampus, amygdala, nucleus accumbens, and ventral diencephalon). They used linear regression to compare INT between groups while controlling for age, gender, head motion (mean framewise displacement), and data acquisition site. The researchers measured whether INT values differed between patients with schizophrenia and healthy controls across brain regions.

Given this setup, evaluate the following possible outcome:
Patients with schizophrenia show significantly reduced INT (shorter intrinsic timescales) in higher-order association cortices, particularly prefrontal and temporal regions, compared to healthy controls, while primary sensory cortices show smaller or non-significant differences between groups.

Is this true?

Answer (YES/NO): NO